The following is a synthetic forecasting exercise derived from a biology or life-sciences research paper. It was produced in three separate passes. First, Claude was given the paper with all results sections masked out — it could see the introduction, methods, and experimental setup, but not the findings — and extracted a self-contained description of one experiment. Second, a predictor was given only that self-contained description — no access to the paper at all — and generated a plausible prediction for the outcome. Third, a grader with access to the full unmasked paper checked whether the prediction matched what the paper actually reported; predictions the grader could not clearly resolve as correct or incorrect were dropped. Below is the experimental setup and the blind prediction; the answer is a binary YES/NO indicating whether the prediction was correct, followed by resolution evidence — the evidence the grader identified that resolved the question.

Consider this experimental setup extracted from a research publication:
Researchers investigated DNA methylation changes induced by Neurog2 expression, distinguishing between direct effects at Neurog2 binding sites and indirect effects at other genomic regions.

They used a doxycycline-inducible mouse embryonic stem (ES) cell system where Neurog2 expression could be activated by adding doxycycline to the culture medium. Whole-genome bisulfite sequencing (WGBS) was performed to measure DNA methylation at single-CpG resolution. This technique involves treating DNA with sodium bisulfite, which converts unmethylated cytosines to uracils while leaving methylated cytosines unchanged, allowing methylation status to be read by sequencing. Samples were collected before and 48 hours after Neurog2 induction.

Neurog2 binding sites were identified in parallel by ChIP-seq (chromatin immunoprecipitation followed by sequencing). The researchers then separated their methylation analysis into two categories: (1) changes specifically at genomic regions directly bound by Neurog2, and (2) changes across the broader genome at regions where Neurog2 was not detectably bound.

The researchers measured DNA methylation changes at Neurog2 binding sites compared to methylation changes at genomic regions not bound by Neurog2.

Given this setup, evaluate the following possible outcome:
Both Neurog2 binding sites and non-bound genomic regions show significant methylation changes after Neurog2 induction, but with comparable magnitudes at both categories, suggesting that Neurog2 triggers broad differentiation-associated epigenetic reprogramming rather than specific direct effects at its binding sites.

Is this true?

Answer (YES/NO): NO